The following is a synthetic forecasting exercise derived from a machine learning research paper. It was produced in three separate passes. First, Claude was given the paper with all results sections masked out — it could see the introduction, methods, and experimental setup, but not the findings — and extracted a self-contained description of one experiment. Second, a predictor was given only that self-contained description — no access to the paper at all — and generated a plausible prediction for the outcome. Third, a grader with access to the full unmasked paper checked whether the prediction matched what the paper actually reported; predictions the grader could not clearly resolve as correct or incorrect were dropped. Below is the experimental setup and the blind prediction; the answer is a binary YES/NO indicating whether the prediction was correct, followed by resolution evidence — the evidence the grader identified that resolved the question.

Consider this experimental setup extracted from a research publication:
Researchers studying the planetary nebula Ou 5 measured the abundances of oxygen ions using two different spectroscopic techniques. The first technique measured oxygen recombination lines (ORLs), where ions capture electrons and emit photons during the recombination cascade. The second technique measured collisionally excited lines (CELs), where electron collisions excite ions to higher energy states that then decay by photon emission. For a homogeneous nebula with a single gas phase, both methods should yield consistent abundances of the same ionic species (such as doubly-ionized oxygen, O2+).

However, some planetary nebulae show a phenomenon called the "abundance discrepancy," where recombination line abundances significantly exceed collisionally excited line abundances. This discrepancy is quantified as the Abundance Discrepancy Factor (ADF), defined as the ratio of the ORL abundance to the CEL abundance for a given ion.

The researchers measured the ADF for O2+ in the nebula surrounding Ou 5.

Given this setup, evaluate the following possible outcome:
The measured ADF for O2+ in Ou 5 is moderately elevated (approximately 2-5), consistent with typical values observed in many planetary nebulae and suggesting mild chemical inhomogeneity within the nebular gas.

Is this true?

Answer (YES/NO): NO